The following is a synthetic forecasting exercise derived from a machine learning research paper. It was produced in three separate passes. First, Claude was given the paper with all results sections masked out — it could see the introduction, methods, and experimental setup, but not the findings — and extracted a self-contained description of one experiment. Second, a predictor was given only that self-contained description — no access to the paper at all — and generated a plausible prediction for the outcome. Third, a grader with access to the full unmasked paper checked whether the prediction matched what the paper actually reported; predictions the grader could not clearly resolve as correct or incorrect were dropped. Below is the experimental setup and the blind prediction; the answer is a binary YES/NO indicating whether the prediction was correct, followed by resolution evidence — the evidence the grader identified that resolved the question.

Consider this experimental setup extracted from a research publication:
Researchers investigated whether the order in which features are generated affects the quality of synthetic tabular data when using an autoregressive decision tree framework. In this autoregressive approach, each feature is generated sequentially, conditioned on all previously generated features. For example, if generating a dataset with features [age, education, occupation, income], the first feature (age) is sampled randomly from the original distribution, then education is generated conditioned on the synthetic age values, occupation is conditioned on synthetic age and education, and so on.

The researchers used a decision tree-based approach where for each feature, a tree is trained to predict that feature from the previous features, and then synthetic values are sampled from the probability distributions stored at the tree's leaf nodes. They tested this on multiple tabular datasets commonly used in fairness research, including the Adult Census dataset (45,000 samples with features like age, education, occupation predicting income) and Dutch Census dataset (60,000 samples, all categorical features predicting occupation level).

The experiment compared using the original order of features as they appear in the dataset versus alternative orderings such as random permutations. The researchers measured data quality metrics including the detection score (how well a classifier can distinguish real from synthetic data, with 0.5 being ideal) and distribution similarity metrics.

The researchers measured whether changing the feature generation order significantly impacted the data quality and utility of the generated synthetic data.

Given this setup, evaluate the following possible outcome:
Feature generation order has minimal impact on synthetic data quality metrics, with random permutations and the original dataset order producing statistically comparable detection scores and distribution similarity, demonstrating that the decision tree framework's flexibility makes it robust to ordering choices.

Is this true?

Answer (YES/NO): YES